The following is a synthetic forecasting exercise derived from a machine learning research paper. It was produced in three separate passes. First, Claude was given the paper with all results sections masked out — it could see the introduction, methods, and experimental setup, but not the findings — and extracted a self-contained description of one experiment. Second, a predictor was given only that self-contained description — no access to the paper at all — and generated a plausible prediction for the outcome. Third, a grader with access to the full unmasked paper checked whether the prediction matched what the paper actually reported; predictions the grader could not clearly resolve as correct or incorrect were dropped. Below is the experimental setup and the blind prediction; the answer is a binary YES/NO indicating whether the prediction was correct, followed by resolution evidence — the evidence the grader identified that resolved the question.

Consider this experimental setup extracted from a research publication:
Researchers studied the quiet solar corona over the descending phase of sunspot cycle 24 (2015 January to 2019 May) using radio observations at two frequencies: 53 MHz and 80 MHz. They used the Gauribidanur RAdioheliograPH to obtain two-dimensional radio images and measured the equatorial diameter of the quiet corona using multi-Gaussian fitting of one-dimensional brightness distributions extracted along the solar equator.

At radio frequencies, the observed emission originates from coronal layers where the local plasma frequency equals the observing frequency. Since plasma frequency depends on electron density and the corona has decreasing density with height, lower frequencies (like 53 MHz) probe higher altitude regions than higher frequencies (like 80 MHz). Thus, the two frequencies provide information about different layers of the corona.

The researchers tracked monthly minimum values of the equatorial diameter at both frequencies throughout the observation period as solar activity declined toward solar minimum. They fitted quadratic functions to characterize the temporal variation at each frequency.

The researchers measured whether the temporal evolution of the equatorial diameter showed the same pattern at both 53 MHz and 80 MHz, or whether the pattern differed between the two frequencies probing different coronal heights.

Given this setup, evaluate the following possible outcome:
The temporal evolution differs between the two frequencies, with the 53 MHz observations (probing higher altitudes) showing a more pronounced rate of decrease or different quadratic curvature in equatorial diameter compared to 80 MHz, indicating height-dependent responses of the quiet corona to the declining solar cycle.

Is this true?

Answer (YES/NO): NO